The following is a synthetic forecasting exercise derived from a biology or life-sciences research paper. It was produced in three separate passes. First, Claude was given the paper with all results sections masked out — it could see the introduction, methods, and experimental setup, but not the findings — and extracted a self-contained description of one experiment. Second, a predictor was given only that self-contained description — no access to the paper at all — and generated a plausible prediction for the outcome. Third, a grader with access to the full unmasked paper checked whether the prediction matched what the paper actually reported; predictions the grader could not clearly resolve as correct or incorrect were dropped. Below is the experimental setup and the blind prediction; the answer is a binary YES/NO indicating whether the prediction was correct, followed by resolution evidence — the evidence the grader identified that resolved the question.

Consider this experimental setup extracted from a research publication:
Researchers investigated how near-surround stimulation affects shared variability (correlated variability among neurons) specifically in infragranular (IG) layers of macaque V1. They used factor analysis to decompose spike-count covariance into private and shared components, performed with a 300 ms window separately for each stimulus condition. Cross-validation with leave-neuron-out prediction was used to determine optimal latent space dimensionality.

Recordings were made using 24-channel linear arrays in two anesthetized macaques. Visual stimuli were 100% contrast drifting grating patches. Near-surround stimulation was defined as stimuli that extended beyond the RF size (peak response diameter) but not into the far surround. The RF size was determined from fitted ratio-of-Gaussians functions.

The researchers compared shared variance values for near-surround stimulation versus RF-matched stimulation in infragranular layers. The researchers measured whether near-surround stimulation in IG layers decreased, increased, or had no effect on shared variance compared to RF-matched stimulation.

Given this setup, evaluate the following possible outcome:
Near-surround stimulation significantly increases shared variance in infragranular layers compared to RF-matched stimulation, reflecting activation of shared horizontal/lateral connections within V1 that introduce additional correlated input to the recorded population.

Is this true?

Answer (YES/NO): NO